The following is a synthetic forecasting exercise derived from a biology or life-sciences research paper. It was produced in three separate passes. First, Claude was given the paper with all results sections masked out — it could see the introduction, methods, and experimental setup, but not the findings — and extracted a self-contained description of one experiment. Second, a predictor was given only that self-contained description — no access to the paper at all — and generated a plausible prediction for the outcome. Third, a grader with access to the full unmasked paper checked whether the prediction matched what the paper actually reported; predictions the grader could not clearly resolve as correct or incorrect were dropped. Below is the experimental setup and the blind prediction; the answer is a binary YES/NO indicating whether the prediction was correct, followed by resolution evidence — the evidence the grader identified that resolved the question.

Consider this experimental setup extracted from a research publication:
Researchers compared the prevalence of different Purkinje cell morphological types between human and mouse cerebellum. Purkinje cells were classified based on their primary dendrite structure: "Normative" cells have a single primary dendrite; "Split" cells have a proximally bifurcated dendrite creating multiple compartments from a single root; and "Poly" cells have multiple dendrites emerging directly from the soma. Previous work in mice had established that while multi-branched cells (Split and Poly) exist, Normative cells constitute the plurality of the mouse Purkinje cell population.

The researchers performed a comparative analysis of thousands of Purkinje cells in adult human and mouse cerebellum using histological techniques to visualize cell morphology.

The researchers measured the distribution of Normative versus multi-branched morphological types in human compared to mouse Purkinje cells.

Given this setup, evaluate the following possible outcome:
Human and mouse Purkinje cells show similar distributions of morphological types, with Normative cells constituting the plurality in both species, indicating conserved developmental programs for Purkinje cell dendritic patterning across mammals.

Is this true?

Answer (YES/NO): NO